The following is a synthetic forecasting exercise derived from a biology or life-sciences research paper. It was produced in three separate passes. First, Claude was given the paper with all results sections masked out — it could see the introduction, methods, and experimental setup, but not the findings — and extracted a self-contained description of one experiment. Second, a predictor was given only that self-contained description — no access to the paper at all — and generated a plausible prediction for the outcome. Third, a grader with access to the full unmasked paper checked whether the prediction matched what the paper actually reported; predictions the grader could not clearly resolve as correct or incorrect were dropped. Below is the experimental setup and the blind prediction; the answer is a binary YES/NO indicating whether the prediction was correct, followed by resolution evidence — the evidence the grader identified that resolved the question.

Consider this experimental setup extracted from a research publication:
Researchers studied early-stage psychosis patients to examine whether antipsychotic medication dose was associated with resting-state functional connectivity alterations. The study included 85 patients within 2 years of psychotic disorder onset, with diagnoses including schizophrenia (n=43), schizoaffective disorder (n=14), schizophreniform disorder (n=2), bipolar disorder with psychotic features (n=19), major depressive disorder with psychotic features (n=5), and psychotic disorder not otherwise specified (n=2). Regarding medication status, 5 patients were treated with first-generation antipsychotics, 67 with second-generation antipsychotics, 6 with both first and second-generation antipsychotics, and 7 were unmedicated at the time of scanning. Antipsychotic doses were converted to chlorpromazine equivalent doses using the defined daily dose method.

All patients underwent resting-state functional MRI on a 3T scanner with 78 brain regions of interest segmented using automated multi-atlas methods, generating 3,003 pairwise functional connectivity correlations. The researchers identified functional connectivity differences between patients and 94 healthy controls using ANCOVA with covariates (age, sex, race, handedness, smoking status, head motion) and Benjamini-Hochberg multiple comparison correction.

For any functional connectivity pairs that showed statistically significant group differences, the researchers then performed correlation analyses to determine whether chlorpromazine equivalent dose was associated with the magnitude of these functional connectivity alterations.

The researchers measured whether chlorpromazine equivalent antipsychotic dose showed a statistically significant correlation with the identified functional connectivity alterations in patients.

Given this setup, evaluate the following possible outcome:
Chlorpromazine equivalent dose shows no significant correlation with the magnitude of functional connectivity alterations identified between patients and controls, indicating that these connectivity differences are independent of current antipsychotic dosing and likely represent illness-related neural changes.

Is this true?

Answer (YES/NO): YES